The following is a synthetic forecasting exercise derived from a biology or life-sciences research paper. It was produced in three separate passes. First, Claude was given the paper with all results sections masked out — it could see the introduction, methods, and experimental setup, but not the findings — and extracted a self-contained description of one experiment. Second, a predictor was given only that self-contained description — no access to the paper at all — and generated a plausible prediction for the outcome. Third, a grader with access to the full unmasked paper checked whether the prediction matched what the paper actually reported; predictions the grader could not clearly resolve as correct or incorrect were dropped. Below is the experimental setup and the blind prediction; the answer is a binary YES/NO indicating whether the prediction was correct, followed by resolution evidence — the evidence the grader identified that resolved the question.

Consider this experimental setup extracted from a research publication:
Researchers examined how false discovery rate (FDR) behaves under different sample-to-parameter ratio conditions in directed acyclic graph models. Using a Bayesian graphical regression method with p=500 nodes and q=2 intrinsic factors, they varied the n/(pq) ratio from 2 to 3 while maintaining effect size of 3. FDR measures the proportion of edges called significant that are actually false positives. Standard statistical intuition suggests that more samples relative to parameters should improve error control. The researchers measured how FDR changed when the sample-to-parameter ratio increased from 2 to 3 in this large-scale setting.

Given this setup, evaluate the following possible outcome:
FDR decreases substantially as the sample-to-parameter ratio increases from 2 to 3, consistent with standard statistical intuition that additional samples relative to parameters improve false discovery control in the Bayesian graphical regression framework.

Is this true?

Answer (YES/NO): NO